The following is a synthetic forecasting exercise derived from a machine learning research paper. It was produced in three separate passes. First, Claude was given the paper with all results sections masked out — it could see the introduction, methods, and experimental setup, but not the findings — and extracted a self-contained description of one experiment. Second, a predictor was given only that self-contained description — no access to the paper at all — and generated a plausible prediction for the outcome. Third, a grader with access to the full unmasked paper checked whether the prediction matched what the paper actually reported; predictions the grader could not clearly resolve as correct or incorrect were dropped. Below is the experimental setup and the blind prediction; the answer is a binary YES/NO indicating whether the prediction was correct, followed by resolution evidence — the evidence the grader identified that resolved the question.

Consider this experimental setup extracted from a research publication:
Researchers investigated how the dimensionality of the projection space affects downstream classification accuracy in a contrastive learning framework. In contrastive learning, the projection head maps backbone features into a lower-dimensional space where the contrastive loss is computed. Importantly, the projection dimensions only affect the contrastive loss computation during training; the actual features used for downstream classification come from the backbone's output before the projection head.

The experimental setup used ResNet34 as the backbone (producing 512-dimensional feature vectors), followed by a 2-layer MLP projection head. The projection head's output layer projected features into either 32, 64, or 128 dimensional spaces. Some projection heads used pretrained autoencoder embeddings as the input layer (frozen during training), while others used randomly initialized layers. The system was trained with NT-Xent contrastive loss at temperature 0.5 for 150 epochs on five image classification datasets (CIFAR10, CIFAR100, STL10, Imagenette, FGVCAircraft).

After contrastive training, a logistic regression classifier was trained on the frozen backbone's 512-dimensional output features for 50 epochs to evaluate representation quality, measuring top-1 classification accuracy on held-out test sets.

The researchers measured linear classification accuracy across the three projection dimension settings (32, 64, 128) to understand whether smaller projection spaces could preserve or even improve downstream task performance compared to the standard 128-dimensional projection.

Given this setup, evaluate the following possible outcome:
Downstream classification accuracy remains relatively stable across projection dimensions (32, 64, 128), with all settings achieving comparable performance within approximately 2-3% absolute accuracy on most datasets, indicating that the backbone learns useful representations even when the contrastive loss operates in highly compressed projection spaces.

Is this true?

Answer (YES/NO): NO